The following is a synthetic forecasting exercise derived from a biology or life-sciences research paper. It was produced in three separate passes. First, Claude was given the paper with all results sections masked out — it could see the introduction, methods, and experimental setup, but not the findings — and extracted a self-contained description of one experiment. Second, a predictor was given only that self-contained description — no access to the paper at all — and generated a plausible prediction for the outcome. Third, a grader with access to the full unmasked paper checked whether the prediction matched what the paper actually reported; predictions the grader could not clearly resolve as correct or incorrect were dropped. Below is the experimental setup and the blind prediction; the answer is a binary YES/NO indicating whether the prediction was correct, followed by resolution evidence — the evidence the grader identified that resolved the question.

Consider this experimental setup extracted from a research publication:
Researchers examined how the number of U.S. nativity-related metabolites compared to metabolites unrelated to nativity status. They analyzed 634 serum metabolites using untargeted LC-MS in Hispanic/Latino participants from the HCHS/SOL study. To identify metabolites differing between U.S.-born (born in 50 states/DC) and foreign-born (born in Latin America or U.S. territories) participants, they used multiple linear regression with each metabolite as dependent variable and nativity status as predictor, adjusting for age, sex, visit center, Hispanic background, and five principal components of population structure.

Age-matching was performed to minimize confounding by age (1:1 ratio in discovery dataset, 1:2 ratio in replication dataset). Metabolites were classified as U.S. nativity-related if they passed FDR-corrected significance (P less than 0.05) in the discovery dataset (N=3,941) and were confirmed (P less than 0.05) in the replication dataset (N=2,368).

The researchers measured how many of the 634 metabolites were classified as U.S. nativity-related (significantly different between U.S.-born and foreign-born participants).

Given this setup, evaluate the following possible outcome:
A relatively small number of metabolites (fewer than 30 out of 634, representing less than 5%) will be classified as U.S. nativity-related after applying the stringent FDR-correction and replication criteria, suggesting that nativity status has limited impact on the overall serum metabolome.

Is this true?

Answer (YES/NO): NO